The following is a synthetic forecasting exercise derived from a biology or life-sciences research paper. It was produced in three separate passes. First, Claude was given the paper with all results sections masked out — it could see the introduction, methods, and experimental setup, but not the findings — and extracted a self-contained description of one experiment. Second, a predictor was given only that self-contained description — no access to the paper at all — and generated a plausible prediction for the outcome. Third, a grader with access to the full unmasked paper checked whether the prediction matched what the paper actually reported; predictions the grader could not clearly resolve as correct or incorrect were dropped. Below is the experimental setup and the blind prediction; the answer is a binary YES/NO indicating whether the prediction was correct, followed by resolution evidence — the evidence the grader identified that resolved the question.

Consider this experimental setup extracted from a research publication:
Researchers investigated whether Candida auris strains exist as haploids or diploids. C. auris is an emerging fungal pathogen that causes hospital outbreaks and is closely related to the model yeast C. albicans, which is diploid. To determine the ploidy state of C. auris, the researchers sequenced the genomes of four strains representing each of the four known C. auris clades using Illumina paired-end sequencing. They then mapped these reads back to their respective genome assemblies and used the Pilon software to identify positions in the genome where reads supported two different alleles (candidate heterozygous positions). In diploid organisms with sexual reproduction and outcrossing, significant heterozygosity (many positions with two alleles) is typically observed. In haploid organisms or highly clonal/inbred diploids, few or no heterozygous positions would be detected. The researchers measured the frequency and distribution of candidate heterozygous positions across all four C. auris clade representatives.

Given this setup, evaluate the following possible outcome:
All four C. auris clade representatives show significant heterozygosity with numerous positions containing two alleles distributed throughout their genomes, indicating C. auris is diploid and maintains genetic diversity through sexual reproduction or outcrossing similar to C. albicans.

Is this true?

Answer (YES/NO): NO